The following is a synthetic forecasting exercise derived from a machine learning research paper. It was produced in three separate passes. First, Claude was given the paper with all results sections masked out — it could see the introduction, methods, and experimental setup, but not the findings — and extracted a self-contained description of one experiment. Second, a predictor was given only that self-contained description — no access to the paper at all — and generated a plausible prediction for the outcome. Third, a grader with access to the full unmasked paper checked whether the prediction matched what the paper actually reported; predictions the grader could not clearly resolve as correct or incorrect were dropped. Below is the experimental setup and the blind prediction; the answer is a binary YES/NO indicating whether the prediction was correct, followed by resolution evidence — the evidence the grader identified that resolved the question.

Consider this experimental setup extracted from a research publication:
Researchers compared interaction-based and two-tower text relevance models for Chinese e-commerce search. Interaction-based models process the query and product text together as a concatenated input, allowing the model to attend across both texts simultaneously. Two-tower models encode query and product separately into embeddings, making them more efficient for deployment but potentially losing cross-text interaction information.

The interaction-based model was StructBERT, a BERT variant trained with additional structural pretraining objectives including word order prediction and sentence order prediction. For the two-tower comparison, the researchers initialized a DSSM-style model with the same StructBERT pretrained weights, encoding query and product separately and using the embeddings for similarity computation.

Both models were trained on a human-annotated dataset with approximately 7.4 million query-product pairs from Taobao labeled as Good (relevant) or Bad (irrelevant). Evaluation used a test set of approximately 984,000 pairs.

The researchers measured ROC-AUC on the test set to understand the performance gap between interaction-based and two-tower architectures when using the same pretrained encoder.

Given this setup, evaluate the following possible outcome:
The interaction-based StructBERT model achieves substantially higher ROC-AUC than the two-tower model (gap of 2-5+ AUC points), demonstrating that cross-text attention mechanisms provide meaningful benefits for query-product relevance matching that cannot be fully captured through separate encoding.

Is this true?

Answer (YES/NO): YES